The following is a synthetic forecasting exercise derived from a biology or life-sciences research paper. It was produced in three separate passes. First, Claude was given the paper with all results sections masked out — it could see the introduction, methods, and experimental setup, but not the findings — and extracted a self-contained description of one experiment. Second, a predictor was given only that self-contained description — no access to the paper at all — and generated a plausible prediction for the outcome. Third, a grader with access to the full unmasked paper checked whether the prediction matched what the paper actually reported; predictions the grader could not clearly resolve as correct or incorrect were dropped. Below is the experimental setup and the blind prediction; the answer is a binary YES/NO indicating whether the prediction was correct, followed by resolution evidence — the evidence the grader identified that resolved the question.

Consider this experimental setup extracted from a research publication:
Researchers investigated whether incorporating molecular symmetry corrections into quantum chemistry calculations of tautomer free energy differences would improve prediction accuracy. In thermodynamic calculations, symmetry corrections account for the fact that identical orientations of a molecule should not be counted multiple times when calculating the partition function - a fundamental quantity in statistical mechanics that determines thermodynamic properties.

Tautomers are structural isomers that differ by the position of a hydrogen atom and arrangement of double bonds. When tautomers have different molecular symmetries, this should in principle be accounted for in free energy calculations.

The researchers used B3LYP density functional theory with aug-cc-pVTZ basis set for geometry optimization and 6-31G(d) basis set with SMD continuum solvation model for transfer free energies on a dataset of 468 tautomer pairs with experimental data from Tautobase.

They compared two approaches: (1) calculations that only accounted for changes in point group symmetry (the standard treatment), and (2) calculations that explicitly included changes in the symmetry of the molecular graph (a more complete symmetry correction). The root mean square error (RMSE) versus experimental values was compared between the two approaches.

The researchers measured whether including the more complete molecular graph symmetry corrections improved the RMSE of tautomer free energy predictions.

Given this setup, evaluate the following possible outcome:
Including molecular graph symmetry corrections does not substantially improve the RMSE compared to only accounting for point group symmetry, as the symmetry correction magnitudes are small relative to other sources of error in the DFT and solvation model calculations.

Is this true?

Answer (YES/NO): YES